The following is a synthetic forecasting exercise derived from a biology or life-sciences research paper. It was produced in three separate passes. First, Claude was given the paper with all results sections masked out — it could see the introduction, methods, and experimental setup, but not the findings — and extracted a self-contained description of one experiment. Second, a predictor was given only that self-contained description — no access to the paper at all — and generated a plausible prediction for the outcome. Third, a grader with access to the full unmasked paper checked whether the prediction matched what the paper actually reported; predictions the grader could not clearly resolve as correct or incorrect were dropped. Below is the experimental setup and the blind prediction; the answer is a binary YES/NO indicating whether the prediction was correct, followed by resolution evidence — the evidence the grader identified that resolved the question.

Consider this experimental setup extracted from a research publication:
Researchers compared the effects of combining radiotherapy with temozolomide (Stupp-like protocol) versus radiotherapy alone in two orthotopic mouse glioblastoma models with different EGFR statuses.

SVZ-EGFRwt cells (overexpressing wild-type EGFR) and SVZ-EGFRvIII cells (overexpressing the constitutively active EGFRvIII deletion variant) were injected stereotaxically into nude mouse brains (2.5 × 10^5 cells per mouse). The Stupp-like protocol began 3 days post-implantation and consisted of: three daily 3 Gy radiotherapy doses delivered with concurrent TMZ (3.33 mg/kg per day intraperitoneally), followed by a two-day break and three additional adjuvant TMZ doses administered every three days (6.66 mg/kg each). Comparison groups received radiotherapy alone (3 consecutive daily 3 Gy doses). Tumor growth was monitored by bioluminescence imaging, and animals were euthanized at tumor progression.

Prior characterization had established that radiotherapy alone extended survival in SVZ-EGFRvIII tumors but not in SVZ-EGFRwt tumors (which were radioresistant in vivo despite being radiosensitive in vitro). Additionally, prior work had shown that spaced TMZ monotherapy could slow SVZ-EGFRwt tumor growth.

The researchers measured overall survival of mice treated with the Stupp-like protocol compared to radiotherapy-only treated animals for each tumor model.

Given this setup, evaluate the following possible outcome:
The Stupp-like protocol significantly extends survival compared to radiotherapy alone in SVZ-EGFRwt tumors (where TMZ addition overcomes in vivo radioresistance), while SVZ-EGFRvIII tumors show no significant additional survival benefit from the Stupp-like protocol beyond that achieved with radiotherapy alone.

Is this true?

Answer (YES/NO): NO